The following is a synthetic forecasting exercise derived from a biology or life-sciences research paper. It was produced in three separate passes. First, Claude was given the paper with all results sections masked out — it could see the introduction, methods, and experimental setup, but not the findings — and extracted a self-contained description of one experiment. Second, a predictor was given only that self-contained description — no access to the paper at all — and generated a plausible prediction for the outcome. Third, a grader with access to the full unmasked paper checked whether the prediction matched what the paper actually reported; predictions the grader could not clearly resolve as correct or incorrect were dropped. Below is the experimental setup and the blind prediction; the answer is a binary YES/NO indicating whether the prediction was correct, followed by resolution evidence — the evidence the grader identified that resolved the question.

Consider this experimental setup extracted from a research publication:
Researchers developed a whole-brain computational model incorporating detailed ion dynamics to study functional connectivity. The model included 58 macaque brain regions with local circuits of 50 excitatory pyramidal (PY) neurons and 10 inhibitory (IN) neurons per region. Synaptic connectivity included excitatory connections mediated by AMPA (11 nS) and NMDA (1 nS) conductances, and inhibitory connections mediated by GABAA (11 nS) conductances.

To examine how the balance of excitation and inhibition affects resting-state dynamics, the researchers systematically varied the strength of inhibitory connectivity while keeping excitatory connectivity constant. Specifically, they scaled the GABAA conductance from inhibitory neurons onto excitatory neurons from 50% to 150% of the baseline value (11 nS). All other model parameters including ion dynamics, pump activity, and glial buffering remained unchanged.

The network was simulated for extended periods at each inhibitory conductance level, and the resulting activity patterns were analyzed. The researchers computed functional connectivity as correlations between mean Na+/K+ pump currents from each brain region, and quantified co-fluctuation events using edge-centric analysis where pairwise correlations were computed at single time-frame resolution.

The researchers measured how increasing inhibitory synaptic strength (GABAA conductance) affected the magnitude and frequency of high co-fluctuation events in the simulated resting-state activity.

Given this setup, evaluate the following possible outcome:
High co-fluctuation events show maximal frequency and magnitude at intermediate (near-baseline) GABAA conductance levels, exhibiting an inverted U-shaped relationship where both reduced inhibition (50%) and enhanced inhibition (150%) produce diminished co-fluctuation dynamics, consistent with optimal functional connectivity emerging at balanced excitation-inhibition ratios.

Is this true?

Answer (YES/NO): NO